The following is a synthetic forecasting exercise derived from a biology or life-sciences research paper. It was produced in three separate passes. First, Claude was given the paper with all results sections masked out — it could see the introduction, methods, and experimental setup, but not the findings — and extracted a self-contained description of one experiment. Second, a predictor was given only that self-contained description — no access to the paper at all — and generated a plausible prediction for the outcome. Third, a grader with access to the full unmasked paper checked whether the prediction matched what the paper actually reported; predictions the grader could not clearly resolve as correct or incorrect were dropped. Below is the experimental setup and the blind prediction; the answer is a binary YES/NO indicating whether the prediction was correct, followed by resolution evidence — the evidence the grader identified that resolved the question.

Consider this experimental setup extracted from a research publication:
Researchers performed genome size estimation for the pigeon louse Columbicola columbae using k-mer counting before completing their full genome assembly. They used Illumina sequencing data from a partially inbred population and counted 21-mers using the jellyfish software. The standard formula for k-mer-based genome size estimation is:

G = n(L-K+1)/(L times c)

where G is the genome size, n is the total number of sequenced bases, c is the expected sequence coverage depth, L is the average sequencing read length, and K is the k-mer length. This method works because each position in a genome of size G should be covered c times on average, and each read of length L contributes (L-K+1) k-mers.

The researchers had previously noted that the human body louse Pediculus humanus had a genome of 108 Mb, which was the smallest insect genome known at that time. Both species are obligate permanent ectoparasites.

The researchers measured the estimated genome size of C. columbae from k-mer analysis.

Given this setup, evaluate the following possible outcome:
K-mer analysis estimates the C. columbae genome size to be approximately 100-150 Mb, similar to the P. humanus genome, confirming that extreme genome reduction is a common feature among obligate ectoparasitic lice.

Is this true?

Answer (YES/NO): NO